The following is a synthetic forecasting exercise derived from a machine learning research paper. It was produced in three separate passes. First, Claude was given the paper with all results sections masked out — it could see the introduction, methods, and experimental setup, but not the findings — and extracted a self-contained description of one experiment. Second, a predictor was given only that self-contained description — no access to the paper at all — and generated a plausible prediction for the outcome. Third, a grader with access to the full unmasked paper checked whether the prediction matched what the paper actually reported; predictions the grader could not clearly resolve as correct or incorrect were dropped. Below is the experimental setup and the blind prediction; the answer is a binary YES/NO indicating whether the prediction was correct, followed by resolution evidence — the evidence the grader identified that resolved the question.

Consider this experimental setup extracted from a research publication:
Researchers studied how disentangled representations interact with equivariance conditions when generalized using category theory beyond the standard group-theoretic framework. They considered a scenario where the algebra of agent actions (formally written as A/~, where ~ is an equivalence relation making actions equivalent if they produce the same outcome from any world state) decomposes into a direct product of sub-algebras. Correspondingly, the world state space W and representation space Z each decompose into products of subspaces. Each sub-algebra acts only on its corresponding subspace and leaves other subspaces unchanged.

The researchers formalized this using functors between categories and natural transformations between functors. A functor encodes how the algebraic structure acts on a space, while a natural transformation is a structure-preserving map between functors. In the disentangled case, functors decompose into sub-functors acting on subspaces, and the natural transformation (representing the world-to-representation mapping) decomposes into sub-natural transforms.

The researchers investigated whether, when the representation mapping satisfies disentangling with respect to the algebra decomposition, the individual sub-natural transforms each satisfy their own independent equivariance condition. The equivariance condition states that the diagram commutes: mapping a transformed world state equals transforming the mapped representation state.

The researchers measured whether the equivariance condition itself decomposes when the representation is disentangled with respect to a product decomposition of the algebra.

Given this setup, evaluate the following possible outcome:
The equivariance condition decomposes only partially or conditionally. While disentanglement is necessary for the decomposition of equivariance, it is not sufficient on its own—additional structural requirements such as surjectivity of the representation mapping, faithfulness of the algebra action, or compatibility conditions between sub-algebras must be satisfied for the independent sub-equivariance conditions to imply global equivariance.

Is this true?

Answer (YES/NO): NO